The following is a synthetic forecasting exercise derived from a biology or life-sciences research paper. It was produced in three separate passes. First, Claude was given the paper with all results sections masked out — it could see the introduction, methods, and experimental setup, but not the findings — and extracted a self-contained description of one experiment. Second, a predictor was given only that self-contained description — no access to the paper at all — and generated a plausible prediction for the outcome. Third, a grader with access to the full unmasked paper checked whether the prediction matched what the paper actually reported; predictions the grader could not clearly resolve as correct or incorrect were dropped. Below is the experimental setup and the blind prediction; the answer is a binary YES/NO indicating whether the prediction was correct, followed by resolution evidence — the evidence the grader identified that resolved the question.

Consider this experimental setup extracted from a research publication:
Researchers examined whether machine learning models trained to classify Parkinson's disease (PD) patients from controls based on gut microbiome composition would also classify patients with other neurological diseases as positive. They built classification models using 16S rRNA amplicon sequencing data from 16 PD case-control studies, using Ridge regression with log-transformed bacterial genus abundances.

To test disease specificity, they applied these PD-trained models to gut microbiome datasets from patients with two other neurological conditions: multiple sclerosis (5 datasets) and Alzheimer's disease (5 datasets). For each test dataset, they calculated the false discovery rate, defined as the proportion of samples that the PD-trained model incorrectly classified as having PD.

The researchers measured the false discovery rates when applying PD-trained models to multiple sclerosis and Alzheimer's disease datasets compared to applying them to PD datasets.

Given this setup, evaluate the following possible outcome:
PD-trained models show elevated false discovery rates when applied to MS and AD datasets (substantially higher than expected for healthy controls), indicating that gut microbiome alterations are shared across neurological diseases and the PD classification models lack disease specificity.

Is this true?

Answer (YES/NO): NO